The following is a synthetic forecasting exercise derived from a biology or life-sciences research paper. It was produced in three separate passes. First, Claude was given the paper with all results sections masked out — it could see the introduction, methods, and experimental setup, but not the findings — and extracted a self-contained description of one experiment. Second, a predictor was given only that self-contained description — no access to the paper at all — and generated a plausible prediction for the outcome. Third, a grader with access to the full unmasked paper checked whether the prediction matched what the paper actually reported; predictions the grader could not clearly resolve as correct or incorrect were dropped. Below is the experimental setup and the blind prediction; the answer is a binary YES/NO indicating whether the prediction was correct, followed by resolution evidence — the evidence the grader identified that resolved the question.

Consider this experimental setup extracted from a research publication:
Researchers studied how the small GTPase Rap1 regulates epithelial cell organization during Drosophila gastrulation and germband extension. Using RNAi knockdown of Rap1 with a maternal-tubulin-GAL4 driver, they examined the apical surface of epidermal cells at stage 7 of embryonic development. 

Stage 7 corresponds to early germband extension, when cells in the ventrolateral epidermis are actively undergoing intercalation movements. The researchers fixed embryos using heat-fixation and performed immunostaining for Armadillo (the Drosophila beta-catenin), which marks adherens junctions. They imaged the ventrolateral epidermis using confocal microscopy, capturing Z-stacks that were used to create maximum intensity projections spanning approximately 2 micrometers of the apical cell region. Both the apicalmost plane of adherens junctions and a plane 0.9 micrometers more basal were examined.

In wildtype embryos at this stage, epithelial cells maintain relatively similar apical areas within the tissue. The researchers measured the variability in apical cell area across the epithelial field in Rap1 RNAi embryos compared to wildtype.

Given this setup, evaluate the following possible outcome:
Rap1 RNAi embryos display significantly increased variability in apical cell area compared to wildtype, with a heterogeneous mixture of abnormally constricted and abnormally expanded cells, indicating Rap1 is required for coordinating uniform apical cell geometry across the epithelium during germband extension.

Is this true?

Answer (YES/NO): YES